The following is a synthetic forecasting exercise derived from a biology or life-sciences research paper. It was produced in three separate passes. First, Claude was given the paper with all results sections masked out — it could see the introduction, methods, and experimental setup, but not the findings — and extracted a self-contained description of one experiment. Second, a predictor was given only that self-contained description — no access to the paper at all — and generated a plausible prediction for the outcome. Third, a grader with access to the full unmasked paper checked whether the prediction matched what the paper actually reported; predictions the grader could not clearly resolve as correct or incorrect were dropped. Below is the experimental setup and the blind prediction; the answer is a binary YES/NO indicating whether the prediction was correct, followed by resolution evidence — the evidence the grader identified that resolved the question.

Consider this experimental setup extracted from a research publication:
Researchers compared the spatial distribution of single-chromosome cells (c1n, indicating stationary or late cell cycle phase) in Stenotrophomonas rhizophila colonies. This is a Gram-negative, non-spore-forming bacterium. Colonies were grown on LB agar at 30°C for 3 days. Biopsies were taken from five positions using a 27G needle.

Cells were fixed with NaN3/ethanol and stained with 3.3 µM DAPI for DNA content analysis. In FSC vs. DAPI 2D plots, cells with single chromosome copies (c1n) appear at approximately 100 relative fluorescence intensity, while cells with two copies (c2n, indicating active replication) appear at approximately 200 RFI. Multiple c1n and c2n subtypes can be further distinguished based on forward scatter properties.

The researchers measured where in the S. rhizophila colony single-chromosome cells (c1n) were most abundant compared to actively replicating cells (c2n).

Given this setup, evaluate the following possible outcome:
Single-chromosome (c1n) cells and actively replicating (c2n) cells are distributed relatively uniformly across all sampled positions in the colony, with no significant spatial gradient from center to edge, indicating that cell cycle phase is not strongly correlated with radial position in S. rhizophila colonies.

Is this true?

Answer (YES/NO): NO